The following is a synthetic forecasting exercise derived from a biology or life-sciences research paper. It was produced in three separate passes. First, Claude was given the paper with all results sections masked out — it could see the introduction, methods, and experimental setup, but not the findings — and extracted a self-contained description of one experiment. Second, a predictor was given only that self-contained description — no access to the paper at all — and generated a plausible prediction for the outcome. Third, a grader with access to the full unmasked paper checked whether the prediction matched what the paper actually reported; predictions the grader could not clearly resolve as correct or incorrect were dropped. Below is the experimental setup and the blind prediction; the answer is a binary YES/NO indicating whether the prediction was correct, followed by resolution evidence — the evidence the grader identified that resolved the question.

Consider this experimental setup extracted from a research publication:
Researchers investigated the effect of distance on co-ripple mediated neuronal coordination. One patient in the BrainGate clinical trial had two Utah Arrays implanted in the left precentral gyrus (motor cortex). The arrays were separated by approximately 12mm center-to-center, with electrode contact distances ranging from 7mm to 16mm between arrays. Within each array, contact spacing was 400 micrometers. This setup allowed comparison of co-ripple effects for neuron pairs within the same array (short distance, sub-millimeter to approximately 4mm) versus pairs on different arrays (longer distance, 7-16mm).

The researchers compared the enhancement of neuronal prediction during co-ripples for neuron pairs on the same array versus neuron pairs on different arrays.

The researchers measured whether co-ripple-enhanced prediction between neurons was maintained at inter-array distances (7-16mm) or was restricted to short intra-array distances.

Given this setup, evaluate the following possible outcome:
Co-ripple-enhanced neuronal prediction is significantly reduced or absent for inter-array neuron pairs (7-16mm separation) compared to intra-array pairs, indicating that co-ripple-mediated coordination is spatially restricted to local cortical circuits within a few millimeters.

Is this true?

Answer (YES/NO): NO